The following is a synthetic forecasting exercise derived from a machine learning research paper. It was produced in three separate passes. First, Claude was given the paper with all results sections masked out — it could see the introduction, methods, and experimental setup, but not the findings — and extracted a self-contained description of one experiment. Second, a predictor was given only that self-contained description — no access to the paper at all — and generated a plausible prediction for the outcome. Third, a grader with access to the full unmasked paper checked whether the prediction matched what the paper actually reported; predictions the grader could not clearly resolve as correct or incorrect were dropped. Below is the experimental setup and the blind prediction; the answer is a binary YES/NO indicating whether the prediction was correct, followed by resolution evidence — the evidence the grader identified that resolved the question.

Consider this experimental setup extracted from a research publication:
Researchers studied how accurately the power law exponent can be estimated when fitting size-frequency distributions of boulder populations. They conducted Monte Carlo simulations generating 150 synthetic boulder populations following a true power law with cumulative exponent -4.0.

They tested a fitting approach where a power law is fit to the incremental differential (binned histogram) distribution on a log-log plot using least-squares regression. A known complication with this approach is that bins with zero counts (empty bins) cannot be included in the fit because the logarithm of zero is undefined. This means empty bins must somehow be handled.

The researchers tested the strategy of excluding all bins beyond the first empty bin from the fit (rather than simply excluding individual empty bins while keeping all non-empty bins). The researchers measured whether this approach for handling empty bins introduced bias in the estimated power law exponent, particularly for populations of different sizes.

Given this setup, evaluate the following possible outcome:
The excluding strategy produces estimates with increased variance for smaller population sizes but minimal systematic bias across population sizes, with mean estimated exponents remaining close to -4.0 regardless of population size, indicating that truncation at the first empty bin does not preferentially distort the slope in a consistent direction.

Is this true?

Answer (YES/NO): NO